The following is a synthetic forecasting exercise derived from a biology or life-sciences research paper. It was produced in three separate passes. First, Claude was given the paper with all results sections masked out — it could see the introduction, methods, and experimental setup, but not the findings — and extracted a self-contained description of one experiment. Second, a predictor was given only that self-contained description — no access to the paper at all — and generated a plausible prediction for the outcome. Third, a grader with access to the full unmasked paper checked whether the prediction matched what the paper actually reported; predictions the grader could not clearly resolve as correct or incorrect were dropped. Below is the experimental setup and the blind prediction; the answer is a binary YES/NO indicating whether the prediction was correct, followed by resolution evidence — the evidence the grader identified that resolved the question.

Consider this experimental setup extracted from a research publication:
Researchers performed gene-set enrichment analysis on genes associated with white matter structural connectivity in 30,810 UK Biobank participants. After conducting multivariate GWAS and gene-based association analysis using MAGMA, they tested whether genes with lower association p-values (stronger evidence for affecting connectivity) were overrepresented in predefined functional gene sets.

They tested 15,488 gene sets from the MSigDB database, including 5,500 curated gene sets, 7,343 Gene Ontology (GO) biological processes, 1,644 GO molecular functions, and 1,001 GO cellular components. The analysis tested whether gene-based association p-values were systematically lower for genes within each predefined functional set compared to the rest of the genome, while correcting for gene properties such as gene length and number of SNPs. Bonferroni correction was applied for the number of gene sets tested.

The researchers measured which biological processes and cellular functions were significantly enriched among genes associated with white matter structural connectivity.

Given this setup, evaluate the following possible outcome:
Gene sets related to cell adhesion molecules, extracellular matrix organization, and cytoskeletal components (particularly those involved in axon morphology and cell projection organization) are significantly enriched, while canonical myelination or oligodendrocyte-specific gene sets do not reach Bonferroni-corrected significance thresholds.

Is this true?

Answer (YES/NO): NO